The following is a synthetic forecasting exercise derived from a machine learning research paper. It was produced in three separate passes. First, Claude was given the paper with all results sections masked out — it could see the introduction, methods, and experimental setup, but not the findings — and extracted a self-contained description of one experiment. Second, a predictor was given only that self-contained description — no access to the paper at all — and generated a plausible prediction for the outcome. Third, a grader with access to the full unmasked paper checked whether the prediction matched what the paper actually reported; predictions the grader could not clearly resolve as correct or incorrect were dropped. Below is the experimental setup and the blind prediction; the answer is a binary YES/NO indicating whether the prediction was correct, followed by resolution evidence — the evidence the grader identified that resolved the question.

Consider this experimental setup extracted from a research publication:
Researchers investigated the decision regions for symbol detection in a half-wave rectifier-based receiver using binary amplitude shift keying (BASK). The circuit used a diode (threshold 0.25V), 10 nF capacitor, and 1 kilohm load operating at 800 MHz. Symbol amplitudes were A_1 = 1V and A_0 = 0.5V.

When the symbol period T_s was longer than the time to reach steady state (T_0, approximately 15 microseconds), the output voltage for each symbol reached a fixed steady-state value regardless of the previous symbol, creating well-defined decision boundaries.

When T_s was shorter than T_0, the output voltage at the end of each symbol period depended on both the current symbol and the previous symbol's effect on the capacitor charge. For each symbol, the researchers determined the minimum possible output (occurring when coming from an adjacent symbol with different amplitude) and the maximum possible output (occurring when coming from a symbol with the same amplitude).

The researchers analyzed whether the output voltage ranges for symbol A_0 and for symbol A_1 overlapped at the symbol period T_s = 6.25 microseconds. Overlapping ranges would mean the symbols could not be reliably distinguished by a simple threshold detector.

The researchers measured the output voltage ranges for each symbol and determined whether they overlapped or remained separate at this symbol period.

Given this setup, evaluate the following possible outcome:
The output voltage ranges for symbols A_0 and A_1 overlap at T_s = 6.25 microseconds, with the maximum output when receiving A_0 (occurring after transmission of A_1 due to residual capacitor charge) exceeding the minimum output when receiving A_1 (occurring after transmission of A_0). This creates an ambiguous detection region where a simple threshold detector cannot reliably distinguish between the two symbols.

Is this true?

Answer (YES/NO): NO